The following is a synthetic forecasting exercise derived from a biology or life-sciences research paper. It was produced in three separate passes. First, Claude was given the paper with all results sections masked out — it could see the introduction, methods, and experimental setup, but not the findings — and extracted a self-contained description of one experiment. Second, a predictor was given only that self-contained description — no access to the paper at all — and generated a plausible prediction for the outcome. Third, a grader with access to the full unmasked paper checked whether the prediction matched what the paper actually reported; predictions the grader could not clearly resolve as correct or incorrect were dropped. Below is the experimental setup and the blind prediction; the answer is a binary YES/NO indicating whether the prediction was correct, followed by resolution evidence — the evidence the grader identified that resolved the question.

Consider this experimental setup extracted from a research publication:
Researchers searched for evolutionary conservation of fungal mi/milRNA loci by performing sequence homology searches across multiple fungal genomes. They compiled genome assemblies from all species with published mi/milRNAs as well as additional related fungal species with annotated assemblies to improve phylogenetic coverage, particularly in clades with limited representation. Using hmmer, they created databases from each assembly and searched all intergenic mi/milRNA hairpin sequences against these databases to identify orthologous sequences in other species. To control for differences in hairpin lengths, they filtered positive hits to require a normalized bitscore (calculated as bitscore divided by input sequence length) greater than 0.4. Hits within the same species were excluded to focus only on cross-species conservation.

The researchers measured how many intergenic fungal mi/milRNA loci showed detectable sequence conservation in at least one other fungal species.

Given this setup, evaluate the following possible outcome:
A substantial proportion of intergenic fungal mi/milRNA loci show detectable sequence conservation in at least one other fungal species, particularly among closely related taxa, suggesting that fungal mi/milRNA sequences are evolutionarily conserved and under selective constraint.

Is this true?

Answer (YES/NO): NO